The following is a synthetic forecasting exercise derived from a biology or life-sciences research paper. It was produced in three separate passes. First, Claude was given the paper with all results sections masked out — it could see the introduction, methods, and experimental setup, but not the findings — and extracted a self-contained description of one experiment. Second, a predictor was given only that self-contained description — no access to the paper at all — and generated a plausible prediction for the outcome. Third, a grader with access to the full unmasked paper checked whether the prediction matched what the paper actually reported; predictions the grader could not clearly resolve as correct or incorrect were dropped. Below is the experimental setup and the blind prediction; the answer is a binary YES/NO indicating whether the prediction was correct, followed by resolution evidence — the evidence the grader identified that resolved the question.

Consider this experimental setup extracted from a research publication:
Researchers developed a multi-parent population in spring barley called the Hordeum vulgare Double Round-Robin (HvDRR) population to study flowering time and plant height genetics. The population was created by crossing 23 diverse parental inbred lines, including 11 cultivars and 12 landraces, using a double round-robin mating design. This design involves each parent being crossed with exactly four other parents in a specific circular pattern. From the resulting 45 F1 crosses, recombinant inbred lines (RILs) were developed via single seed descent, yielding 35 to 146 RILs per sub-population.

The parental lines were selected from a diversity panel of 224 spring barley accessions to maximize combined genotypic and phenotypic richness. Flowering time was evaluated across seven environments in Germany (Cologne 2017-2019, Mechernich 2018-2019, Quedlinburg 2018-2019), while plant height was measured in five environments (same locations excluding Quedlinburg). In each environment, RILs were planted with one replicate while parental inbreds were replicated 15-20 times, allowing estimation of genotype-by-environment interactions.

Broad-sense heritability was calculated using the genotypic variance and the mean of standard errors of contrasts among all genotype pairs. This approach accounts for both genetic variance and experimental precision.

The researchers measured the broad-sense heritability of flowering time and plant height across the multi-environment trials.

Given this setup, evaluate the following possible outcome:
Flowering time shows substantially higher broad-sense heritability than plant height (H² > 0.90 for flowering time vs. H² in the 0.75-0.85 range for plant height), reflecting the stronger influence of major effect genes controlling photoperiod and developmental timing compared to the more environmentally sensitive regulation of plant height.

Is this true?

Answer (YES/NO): NO